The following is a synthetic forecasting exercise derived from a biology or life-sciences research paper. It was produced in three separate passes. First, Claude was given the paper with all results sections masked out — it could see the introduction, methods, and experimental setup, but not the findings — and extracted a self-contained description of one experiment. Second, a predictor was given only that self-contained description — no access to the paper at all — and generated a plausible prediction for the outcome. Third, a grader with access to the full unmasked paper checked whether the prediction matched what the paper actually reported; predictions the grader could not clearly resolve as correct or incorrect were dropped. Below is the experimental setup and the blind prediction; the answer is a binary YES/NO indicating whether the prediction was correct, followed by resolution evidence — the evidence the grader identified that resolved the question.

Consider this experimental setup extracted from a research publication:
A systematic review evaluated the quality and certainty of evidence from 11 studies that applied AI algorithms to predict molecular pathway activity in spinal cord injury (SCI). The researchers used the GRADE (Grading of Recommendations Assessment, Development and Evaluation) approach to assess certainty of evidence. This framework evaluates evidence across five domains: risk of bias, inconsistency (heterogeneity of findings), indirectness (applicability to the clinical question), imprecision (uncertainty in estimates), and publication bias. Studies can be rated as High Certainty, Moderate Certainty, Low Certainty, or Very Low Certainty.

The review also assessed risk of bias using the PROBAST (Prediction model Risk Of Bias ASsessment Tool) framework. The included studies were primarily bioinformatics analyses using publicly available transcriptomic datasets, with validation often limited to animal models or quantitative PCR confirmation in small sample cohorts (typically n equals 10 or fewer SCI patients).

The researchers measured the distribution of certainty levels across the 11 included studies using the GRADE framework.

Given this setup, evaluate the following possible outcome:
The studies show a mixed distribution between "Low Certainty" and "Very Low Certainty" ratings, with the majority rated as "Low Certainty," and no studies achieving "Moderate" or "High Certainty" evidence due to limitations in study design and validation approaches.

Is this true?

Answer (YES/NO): NO